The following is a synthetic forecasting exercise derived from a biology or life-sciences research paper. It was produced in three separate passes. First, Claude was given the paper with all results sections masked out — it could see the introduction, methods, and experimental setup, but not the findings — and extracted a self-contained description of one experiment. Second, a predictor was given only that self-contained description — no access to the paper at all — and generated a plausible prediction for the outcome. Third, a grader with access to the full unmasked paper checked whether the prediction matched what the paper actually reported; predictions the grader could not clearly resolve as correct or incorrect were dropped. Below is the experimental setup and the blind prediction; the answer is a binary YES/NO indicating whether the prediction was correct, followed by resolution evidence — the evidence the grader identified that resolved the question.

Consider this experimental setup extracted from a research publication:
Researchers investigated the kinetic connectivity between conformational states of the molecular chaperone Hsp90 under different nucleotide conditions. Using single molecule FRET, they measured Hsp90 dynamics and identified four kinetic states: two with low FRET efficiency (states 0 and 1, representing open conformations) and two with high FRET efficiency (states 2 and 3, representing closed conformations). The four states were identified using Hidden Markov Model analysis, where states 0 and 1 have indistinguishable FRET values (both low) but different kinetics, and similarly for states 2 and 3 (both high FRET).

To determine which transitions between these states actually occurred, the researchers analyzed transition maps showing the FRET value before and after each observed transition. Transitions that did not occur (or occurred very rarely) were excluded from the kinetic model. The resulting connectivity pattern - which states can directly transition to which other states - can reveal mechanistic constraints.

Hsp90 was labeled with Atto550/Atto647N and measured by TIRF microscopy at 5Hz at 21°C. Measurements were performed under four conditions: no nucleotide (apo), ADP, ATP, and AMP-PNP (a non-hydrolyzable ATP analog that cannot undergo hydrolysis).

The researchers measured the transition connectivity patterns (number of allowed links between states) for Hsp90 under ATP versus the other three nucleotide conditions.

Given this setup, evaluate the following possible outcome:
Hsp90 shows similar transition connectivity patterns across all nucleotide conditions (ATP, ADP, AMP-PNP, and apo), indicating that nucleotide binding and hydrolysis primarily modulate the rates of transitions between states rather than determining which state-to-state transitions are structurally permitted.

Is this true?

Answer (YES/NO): NO